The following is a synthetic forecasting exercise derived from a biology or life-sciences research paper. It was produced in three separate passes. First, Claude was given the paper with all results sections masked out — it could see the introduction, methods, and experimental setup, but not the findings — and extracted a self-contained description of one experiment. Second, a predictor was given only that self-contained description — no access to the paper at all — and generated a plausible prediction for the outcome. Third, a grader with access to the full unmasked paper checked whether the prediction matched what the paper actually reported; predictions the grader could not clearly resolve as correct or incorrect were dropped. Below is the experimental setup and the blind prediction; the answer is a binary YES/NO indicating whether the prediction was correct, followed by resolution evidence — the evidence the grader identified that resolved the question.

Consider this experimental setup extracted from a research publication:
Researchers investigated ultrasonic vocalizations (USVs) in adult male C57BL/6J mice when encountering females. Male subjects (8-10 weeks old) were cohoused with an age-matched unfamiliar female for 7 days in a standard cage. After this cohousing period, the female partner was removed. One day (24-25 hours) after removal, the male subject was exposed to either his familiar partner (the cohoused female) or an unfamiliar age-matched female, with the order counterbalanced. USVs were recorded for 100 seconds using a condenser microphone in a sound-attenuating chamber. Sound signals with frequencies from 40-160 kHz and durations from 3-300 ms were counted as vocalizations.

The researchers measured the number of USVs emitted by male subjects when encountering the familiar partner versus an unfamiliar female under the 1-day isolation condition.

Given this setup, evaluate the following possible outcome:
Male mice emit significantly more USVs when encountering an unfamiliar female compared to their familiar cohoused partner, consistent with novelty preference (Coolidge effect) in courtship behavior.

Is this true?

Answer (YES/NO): NO